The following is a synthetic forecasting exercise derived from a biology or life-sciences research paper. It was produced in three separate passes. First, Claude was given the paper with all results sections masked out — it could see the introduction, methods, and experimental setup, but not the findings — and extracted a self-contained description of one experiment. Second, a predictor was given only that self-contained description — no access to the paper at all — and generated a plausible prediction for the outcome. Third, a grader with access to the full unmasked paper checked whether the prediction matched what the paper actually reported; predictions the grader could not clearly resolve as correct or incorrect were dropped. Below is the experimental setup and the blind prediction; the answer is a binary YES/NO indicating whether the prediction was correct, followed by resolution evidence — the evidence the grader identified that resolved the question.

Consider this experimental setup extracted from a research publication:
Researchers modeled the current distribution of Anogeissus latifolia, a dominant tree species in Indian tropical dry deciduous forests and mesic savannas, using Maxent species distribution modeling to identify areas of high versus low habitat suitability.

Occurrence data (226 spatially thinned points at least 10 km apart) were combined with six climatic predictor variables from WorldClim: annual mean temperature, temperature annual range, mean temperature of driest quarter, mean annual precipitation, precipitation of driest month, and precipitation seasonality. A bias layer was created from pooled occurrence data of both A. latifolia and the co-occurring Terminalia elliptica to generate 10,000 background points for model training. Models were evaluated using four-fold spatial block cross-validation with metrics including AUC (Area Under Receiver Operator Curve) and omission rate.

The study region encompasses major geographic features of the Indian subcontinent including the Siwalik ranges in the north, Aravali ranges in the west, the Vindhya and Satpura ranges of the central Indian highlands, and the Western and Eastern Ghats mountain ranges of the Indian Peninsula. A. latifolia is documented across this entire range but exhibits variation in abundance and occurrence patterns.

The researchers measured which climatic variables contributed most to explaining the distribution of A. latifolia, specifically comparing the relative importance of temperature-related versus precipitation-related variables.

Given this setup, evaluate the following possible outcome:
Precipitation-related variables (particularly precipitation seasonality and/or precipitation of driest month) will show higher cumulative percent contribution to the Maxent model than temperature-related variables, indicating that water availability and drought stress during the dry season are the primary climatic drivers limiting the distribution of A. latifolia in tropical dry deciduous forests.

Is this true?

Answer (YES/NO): NO